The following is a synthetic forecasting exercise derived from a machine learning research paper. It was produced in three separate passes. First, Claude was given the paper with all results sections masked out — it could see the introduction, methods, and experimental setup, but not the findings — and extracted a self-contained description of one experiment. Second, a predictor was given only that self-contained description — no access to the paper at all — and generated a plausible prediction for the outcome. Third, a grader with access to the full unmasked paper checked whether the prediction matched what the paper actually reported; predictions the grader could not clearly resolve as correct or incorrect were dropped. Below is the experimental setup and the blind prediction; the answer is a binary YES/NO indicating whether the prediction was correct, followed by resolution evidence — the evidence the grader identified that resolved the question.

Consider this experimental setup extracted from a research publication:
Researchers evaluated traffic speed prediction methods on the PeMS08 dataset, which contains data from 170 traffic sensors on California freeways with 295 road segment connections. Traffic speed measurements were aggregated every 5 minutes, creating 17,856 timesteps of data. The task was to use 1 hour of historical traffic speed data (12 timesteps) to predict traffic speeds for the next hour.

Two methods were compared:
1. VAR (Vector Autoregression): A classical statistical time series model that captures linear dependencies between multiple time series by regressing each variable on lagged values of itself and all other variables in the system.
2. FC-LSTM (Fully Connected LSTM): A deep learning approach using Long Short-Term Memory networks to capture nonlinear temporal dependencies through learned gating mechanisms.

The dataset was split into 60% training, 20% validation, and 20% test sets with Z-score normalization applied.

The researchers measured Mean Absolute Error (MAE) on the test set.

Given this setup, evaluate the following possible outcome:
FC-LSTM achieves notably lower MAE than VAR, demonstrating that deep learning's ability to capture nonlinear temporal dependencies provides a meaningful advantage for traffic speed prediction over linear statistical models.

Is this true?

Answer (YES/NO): NO